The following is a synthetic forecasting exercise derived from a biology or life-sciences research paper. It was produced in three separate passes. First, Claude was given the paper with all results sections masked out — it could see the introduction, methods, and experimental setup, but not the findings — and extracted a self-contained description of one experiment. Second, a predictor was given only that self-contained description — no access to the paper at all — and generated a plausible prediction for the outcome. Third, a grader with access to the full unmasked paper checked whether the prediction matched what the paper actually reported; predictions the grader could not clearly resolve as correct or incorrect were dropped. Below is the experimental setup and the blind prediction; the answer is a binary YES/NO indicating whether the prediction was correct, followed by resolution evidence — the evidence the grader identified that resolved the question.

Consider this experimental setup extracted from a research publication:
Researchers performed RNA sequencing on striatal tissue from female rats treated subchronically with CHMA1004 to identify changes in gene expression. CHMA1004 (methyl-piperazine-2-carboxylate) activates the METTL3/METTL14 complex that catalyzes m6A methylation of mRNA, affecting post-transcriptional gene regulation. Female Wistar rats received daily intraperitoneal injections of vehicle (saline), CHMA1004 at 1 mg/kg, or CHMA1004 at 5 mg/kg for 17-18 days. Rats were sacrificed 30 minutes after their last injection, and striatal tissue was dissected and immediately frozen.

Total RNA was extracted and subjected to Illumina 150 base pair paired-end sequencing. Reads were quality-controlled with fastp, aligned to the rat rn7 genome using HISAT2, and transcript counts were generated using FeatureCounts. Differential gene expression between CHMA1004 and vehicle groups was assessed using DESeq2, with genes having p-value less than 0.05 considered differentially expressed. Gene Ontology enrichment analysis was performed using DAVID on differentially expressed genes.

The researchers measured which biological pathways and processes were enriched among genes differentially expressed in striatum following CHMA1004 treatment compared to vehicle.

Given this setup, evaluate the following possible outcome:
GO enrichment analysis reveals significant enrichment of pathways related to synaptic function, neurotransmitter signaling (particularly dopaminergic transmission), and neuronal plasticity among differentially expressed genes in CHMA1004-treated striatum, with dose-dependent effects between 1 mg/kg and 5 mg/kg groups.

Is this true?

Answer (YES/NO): NO